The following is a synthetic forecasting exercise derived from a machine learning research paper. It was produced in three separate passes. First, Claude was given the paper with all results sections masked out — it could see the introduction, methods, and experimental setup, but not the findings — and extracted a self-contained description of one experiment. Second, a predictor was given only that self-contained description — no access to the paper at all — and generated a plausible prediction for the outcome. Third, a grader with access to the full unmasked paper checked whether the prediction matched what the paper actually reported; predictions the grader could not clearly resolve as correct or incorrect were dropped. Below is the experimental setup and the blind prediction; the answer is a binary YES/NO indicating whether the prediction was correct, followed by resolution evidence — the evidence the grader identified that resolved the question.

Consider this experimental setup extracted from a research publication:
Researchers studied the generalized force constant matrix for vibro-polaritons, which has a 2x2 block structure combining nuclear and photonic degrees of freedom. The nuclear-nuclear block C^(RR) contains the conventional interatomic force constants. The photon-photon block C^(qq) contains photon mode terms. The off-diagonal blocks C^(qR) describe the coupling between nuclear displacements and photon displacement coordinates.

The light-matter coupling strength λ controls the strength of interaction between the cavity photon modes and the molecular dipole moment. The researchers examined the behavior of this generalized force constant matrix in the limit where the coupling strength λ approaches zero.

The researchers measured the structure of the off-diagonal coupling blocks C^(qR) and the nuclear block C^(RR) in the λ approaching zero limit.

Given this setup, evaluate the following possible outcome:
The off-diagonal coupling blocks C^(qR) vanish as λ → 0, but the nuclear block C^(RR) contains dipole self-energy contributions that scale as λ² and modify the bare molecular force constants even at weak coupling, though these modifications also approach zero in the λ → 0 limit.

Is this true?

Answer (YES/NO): YES